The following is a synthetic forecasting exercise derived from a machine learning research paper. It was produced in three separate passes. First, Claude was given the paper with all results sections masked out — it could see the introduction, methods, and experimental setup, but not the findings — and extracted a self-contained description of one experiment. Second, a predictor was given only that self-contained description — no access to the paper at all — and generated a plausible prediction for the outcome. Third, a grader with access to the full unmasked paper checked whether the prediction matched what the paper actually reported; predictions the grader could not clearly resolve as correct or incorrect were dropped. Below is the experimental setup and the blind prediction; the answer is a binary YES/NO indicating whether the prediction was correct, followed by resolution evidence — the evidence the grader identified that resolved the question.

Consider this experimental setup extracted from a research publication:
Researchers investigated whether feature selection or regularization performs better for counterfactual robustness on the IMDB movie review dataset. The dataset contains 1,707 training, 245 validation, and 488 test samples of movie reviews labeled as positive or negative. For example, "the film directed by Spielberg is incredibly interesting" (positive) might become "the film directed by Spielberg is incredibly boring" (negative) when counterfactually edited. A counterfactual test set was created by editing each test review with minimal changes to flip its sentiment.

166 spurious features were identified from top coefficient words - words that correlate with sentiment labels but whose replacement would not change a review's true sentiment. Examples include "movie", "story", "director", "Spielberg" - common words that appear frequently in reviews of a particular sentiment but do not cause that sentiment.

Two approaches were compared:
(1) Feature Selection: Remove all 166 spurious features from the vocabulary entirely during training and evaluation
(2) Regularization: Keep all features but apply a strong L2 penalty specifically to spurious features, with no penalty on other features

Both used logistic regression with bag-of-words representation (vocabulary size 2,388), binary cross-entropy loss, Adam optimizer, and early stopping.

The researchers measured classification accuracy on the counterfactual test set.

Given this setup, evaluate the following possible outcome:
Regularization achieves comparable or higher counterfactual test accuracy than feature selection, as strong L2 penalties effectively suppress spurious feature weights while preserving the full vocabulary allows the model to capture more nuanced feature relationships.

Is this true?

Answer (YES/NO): YES